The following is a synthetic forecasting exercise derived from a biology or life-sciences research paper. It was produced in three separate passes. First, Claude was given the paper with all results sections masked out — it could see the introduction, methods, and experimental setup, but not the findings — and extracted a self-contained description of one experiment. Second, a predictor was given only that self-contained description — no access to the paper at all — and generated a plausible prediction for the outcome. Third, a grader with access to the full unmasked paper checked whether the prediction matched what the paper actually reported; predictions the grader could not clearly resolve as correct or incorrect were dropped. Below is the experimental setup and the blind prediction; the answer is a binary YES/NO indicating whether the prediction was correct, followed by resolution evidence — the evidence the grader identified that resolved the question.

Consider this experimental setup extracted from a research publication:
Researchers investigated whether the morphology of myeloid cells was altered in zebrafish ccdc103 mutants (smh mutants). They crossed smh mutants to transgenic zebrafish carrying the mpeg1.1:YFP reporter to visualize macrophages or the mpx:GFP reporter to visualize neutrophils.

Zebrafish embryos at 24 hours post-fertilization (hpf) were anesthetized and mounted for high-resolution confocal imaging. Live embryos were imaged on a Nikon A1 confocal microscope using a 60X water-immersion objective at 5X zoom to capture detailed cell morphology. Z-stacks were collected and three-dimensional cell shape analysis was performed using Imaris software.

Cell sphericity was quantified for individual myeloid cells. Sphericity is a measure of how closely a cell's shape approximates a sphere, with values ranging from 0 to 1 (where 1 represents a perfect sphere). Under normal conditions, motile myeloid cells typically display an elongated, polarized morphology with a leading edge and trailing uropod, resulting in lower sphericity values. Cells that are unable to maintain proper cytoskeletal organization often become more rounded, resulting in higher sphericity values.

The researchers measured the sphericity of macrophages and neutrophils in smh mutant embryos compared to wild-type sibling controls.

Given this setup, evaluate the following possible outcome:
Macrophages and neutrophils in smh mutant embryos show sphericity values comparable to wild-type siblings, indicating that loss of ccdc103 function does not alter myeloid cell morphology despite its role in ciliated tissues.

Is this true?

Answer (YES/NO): NO